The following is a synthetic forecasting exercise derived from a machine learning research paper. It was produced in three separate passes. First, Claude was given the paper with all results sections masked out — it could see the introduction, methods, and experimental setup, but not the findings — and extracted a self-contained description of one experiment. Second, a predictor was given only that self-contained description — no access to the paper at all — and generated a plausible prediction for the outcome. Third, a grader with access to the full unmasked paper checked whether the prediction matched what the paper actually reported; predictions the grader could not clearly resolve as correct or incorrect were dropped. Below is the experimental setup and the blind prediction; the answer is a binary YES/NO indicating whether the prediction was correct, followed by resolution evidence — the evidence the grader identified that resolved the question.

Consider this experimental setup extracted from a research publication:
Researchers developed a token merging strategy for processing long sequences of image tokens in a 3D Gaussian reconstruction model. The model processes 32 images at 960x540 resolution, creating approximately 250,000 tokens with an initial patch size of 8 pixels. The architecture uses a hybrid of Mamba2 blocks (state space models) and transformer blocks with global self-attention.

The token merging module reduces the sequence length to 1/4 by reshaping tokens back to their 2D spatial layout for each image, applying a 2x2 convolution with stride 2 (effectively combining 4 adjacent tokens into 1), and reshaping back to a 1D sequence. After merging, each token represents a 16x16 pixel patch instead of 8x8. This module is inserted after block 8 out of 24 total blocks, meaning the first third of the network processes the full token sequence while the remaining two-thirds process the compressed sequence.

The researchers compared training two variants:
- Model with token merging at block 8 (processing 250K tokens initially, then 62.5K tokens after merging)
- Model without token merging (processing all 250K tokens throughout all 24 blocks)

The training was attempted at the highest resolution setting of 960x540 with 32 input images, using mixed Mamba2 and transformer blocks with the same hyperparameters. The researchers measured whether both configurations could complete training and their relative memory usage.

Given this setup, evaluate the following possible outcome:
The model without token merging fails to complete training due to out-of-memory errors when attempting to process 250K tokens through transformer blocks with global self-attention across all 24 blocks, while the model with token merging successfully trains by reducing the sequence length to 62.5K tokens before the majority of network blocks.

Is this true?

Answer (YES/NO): NO